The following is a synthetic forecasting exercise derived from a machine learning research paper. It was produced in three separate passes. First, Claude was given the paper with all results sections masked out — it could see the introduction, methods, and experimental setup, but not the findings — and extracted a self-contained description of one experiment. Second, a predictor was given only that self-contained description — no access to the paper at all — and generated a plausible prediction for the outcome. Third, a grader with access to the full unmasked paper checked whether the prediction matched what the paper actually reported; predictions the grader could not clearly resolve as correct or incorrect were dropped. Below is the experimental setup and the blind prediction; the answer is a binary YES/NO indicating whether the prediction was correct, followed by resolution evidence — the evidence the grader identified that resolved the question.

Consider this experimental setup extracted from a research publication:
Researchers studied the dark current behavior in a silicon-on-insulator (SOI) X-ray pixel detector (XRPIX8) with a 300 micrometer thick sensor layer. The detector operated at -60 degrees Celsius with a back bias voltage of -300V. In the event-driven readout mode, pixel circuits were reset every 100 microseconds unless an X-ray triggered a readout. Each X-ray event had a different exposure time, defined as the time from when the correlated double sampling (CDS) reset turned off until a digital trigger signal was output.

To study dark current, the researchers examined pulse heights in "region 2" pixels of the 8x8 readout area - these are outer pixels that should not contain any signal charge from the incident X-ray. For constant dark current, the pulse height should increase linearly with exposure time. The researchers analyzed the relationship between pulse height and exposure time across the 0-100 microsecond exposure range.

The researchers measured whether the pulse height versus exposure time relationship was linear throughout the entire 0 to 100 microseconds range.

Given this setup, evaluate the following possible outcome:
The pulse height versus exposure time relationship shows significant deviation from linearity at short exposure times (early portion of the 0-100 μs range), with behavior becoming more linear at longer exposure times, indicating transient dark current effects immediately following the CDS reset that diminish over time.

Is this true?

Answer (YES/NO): YES